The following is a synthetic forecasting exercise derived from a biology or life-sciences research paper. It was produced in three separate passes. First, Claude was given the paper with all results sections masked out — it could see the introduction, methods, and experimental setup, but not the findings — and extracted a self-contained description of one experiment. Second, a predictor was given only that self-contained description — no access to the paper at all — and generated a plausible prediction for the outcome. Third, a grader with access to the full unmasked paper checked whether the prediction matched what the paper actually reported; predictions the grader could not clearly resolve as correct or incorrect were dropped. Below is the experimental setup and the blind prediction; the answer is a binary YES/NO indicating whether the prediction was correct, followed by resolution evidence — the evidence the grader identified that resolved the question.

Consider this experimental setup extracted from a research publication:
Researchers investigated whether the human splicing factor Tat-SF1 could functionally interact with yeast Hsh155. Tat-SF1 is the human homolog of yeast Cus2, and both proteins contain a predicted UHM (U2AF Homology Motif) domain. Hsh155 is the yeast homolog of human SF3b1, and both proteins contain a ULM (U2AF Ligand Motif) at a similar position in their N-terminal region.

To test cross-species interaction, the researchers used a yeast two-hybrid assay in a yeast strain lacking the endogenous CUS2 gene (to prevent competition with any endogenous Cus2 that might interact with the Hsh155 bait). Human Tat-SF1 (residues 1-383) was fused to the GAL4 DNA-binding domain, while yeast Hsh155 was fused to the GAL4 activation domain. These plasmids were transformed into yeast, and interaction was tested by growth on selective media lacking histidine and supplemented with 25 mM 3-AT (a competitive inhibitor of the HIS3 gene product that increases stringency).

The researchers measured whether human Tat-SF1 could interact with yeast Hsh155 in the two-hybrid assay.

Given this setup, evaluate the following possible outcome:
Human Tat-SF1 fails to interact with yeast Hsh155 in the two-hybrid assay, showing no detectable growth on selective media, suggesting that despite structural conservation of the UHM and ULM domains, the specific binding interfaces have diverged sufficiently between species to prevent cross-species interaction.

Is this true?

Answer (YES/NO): NO